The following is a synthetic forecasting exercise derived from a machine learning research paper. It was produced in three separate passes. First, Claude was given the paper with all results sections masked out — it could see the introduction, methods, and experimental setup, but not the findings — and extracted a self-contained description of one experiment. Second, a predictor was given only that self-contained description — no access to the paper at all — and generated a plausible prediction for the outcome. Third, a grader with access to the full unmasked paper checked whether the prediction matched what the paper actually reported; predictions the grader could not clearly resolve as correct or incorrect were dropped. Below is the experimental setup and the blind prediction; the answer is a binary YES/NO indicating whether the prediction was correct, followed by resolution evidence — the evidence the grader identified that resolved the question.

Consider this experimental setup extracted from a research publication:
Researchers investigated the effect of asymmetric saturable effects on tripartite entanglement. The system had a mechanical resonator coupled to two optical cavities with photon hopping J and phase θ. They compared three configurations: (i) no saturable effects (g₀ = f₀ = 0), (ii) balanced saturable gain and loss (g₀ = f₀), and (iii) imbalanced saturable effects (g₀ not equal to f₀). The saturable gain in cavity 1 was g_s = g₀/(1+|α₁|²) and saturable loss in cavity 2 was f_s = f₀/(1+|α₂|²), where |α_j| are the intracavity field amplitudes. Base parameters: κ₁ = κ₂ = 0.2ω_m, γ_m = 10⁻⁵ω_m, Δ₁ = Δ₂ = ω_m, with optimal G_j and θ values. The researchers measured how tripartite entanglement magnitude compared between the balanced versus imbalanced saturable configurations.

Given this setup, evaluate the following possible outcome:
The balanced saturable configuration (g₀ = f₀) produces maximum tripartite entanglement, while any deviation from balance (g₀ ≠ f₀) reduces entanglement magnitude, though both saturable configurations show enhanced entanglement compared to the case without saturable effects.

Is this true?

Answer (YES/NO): YES